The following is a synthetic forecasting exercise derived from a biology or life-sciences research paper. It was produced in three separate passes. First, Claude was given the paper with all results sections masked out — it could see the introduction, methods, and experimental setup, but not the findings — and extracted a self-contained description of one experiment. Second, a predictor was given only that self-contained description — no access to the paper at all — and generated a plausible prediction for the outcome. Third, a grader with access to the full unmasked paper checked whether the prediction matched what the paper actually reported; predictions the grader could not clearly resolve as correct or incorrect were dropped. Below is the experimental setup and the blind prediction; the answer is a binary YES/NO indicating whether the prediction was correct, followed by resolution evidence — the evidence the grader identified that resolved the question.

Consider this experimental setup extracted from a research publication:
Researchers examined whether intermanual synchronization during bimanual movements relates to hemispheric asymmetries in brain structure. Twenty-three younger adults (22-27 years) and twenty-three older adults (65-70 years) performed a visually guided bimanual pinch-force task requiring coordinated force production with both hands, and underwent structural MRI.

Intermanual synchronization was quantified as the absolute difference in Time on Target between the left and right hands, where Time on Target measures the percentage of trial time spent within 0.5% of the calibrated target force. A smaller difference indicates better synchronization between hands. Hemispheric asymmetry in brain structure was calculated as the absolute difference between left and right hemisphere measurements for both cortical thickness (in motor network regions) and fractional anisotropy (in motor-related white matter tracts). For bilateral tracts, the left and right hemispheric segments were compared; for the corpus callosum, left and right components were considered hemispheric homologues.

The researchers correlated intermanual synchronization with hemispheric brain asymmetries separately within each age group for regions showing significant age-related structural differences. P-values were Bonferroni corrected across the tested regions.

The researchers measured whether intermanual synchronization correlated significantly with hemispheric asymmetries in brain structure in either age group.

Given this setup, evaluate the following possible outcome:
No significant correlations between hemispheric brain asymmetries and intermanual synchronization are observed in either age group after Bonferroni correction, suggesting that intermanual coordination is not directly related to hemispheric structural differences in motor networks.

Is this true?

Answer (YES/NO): YES